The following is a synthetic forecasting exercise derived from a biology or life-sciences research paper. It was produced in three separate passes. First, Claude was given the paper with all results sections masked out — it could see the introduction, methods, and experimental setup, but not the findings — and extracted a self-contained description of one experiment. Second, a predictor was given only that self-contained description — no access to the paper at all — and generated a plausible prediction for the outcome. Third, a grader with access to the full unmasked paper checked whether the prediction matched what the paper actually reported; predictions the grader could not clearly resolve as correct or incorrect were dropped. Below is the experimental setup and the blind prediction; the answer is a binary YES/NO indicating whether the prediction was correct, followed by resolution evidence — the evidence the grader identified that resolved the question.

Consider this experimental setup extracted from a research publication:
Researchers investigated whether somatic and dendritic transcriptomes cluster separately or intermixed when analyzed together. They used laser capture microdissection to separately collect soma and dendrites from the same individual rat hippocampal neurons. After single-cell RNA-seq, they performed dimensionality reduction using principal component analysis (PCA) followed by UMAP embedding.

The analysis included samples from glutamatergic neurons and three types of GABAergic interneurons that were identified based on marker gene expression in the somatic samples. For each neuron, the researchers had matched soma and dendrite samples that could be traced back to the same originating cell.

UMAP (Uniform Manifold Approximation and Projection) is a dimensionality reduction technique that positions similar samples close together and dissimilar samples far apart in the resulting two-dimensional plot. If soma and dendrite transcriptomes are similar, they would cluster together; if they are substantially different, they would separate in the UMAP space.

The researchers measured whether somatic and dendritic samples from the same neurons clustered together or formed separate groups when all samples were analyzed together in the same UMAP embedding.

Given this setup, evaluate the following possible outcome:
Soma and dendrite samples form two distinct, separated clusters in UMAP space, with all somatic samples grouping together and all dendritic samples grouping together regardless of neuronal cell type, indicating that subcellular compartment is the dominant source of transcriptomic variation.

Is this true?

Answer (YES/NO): NO